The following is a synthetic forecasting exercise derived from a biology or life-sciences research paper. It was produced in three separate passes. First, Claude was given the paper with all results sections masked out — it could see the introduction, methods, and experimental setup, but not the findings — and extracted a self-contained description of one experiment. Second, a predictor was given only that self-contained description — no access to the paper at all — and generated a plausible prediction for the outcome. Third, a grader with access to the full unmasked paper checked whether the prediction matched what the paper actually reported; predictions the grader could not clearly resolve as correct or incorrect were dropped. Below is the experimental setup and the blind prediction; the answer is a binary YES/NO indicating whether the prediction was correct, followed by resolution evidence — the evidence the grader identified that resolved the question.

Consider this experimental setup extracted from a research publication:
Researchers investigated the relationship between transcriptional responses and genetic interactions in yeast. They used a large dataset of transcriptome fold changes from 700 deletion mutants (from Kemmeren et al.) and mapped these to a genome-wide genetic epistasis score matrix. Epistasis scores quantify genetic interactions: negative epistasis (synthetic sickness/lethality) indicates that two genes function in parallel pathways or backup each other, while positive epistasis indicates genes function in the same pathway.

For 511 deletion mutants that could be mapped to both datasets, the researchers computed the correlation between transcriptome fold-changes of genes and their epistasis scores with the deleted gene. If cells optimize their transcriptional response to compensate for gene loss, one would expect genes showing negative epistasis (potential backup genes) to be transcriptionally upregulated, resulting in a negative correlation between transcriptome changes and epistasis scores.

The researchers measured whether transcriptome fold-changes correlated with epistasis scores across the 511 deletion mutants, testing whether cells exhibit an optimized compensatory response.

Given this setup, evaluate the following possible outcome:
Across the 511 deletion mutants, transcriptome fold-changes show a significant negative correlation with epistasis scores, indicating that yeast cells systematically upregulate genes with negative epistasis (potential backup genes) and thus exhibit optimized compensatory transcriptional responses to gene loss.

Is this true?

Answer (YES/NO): NO